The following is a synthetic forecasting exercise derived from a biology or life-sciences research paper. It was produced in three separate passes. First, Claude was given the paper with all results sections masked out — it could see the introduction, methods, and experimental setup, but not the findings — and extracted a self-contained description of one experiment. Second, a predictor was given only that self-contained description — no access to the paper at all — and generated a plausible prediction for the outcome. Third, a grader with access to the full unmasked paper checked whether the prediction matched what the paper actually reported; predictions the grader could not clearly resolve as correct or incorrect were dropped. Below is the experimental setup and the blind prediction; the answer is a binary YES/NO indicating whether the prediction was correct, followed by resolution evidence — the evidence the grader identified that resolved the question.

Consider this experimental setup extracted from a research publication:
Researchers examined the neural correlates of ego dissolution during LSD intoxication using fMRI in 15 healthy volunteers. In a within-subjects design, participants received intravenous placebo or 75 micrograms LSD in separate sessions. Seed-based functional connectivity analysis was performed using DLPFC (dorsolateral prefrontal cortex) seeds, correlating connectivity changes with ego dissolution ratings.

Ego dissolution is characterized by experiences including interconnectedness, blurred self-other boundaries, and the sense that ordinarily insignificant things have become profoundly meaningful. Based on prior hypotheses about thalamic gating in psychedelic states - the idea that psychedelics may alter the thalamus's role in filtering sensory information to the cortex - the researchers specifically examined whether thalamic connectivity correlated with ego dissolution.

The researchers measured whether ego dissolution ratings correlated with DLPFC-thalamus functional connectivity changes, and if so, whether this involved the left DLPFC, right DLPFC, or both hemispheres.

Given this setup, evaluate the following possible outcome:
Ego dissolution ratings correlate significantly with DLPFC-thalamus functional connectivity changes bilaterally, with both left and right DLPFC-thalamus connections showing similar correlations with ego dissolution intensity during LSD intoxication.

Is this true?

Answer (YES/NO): NO